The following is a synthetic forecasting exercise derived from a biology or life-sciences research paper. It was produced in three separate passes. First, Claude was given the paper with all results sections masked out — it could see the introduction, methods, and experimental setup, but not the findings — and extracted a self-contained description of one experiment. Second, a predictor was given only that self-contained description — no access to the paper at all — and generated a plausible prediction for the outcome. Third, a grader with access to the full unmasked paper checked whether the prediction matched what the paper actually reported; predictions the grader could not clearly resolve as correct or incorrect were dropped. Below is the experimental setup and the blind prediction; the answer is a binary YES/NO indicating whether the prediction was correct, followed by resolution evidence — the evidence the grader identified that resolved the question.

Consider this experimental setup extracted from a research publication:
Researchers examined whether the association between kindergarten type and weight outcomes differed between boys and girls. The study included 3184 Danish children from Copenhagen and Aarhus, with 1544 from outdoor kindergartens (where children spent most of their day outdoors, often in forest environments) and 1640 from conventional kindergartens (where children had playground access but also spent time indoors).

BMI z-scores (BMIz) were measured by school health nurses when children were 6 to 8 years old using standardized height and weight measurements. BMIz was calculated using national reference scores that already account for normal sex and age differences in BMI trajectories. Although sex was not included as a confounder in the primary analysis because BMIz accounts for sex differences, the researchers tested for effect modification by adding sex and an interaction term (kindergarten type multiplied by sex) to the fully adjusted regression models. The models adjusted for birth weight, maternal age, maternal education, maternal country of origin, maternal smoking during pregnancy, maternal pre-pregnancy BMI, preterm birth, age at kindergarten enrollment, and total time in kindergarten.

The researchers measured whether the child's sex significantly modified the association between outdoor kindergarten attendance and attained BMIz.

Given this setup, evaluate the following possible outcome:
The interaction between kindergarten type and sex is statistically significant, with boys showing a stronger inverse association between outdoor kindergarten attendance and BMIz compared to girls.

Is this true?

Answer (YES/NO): NO